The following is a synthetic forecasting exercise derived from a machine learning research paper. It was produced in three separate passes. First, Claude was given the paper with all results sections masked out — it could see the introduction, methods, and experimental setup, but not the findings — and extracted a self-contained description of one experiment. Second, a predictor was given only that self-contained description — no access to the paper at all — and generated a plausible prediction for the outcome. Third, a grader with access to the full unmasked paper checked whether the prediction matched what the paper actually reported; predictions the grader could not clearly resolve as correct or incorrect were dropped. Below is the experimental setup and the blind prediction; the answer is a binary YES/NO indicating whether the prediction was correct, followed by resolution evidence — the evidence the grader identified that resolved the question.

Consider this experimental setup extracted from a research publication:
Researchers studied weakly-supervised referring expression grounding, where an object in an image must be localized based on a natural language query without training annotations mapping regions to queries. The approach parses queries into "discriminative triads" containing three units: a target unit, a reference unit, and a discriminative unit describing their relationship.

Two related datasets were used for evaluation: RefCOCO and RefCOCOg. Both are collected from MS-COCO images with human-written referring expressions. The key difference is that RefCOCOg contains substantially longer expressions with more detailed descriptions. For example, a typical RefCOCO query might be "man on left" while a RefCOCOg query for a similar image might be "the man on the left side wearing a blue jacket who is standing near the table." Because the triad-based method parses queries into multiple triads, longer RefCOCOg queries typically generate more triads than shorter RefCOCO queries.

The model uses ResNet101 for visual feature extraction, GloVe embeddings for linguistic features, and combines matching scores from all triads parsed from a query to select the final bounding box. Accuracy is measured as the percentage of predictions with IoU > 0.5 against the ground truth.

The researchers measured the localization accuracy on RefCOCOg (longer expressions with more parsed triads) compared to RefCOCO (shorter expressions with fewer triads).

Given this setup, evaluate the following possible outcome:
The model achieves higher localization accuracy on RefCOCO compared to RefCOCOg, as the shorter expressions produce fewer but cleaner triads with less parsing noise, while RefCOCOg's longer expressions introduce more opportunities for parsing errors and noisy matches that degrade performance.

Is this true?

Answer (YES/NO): NO